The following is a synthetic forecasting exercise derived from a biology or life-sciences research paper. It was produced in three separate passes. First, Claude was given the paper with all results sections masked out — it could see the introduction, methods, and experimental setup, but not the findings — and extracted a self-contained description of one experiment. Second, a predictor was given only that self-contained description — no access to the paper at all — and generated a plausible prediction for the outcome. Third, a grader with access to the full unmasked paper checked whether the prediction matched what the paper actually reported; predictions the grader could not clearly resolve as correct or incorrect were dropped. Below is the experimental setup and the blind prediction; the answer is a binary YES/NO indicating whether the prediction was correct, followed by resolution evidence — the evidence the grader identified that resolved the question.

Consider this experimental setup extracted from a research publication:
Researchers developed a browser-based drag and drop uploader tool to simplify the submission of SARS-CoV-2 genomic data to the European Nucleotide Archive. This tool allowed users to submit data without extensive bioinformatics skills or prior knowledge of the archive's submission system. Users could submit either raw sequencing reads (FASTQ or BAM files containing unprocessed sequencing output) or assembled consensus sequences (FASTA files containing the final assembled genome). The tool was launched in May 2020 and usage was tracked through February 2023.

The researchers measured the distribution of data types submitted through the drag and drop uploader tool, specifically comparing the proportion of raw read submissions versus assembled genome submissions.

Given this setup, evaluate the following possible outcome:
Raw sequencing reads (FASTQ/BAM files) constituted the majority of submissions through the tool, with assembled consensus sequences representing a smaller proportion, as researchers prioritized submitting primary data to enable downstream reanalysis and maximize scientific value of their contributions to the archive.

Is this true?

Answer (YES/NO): YES